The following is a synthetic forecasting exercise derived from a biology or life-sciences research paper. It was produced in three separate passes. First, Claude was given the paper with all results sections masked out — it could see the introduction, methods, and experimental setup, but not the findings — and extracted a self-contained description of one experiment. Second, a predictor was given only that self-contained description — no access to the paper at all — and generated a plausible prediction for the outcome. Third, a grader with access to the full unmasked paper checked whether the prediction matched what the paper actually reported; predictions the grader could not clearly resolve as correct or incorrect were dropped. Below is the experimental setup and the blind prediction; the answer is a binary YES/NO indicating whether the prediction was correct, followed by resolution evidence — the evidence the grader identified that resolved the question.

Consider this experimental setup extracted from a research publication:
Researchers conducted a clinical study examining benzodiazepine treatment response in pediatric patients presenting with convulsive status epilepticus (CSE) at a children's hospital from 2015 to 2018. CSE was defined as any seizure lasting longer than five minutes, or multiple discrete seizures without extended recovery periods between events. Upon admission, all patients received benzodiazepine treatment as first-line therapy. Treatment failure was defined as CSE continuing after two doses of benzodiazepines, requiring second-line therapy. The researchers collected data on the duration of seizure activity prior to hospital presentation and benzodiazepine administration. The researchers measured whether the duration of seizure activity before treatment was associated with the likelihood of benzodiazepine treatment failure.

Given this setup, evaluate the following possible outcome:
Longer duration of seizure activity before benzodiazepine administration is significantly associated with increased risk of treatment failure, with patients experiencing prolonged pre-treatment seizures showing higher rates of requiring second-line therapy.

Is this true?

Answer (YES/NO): YES